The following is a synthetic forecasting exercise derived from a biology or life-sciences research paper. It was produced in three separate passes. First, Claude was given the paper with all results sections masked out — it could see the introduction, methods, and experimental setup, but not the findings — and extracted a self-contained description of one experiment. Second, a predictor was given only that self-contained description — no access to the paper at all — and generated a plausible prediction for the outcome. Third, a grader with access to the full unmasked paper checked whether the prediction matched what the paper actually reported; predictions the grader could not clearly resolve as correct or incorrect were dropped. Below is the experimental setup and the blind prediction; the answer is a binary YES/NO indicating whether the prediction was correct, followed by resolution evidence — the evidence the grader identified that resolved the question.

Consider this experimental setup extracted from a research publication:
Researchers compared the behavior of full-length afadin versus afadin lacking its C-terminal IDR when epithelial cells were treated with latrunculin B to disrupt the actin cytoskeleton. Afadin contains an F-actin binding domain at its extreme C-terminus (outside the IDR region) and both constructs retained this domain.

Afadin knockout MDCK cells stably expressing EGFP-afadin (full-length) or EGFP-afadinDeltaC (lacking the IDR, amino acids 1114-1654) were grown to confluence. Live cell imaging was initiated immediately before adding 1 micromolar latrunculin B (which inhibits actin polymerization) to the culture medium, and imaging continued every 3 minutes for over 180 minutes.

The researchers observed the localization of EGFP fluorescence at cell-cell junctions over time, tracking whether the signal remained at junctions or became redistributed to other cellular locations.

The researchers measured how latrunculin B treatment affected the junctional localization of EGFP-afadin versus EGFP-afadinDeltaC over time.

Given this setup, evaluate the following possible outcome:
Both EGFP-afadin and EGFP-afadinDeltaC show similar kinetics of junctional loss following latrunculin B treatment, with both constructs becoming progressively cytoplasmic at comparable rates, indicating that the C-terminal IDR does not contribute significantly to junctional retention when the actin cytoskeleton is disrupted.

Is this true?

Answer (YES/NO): NO